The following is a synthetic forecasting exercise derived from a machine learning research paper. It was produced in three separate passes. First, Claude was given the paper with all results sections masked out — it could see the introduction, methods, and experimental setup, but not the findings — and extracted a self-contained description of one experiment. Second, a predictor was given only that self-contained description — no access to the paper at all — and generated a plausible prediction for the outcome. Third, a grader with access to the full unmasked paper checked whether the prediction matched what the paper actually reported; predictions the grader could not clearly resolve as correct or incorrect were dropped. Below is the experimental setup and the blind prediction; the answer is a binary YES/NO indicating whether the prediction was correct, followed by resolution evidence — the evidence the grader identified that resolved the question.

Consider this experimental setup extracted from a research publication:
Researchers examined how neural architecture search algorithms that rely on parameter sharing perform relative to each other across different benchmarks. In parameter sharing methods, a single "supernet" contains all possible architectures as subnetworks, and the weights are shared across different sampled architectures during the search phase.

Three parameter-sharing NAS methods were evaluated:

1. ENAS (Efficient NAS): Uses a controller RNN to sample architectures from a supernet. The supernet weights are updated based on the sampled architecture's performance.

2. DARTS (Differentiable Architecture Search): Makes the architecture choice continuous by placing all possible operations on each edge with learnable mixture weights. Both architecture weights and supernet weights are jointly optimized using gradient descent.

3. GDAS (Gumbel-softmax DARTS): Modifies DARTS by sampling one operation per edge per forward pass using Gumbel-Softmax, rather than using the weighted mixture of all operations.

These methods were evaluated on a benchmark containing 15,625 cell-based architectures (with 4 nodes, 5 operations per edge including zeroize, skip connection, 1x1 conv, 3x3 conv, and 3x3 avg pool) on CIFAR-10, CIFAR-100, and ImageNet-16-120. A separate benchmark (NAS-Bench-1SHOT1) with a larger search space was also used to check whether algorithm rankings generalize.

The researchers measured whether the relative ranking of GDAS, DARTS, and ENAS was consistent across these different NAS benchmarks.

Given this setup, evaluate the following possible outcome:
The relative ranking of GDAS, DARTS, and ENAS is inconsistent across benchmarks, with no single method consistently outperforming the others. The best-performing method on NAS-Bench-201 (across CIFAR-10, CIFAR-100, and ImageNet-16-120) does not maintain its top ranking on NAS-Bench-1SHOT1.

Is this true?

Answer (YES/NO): NO